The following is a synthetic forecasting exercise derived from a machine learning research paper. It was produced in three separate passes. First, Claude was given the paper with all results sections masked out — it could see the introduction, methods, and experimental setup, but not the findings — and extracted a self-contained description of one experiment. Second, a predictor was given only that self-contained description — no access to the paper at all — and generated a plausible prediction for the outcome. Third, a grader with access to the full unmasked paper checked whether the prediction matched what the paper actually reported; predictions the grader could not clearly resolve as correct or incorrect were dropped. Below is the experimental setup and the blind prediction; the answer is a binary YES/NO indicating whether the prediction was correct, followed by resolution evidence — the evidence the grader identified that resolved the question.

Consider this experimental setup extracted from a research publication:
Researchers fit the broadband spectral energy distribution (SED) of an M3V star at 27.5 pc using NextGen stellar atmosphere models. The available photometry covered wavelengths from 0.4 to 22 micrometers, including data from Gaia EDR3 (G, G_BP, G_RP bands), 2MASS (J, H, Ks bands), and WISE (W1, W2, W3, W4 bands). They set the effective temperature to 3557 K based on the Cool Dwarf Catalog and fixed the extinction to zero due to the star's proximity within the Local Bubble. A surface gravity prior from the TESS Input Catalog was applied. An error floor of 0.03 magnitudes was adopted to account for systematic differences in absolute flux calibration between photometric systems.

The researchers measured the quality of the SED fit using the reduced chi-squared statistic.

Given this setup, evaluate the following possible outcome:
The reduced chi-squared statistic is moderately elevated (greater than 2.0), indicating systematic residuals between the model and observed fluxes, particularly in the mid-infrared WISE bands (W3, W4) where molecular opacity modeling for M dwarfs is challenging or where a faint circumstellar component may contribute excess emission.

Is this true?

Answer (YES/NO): NO